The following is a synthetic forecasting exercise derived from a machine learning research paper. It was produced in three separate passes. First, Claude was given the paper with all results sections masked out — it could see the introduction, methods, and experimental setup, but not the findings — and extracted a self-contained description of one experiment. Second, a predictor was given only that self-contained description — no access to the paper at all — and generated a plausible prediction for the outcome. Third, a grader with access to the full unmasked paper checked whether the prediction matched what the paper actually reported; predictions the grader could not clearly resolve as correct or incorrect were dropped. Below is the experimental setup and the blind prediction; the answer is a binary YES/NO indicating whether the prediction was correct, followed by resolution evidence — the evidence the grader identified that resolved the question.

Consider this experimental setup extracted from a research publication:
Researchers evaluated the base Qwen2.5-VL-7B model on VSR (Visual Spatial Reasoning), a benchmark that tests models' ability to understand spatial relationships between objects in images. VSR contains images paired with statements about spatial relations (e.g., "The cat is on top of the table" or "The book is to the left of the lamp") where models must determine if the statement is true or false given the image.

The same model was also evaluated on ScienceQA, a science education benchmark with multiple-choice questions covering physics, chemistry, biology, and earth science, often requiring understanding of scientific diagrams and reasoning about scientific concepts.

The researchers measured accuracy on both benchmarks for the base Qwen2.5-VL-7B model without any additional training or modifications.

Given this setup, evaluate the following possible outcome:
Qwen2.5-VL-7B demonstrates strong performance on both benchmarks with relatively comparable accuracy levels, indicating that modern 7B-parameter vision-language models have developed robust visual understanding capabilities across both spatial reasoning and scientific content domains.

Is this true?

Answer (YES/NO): NO